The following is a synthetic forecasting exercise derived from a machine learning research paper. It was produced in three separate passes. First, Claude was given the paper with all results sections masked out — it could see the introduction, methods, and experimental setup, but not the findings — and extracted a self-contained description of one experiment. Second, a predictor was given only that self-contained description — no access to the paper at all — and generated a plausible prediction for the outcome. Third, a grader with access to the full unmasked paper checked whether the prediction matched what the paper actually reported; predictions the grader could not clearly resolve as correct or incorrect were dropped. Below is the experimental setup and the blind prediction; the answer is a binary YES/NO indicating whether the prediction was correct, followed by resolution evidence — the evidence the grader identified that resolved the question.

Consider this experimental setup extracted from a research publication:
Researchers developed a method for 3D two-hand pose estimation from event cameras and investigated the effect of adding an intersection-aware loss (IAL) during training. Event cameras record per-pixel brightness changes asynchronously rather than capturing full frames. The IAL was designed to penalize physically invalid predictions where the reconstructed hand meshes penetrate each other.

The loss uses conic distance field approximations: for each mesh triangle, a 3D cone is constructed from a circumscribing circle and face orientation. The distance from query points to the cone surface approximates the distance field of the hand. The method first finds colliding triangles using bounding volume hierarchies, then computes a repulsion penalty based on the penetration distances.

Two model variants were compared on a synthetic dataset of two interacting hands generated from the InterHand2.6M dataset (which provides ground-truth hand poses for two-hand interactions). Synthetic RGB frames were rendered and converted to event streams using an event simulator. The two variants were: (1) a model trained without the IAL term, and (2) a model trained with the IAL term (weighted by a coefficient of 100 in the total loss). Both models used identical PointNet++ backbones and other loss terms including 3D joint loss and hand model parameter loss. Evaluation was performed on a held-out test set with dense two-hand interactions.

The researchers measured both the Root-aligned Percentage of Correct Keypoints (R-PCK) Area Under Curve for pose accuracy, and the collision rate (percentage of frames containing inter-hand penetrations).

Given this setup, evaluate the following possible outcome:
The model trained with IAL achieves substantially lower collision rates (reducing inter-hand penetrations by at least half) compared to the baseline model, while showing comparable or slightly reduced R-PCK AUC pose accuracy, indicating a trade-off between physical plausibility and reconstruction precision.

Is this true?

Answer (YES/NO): NO